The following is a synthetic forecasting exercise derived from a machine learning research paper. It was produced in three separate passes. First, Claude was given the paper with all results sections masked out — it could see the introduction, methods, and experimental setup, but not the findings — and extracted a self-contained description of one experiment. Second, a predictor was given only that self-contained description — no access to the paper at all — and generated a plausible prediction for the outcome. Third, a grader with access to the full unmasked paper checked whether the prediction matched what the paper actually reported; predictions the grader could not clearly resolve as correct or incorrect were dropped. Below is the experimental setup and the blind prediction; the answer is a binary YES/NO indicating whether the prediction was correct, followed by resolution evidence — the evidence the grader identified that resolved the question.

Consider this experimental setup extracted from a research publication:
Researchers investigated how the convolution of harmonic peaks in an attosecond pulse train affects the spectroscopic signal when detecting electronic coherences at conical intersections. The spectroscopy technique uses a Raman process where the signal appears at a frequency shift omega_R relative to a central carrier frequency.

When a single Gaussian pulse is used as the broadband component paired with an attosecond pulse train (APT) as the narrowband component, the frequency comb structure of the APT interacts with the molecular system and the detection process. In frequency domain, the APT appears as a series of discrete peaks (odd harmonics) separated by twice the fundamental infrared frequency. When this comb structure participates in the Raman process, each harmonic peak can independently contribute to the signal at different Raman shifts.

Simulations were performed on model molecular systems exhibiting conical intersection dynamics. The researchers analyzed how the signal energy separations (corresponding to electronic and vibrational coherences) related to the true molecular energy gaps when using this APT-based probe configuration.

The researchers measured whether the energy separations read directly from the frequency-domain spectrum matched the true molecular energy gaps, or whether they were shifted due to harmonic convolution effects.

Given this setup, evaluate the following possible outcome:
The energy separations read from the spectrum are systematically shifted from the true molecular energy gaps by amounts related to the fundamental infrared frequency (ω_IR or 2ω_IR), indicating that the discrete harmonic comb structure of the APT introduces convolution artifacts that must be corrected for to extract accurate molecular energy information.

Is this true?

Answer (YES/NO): YES